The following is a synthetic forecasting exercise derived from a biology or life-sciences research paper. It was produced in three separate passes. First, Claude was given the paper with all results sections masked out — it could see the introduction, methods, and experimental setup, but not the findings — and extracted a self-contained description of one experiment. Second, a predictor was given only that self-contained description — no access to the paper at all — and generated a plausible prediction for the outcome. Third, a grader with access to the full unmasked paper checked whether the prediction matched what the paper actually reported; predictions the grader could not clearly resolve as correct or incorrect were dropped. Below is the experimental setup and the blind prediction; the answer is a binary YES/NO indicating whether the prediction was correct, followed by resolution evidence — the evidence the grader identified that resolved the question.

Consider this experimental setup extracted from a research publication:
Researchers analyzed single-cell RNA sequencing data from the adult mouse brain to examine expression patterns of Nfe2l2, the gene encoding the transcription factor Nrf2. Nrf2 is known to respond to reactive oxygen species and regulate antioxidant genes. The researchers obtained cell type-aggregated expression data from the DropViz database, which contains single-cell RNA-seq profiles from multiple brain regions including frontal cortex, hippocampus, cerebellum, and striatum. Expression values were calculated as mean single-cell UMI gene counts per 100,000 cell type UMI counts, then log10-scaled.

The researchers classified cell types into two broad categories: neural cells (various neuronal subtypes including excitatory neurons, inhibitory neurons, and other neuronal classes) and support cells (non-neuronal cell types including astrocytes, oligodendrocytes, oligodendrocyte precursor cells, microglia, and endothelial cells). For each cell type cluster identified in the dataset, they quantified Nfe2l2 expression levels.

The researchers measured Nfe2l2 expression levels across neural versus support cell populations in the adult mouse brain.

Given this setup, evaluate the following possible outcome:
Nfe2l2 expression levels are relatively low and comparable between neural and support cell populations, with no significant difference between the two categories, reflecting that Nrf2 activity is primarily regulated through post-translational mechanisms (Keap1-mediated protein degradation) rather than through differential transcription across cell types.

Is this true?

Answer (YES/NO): NO